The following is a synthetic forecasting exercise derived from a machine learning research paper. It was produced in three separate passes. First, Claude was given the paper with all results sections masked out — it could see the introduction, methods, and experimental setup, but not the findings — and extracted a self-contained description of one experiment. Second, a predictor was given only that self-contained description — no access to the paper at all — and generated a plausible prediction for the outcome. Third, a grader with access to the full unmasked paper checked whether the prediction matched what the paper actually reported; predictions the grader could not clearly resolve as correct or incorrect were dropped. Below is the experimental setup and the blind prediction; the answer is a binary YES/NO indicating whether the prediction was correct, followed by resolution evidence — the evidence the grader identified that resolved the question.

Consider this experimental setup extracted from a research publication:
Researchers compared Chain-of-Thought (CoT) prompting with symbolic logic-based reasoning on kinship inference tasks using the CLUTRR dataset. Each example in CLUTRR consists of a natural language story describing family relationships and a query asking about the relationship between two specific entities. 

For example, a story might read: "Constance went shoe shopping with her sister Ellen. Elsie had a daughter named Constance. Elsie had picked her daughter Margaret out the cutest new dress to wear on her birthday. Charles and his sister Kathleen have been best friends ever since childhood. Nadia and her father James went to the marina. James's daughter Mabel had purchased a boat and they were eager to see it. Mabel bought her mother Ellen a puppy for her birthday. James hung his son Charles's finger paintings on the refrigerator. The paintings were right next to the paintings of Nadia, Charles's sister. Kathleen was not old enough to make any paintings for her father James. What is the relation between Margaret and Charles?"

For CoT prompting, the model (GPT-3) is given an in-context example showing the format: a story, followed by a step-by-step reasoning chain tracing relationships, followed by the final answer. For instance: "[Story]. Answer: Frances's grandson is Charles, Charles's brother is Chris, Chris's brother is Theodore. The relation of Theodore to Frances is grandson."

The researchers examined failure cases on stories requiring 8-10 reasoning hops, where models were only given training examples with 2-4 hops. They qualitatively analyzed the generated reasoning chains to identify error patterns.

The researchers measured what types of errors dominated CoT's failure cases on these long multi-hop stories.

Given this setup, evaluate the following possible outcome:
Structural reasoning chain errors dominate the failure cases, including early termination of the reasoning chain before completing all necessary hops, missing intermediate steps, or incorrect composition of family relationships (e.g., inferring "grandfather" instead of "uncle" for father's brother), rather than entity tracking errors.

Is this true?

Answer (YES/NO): NO